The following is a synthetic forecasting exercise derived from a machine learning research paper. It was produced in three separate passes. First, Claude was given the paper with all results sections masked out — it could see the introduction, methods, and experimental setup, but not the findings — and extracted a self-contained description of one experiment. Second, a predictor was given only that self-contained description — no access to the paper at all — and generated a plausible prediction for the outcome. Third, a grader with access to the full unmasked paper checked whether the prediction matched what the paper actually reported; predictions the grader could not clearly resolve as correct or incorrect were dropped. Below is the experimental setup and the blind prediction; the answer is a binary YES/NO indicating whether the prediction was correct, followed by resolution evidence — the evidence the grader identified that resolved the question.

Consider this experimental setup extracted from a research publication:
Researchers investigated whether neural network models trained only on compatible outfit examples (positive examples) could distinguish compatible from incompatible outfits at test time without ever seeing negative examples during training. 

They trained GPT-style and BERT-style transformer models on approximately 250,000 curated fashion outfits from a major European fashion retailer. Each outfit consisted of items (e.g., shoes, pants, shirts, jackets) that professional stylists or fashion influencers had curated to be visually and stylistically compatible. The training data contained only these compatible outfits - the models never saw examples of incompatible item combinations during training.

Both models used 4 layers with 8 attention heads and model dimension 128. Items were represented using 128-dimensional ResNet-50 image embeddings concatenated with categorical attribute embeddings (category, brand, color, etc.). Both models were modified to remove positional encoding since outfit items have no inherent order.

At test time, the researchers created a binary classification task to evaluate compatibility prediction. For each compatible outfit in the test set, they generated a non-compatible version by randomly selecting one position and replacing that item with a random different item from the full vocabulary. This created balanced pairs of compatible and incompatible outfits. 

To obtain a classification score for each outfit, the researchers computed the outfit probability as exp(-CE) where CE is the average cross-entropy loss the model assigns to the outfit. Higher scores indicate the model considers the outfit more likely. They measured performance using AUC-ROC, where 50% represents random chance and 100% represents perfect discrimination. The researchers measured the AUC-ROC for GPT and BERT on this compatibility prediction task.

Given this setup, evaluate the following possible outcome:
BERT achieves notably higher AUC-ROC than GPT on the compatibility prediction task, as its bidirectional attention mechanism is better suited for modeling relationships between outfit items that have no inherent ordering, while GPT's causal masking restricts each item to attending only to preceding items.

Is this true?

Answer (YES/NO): NO